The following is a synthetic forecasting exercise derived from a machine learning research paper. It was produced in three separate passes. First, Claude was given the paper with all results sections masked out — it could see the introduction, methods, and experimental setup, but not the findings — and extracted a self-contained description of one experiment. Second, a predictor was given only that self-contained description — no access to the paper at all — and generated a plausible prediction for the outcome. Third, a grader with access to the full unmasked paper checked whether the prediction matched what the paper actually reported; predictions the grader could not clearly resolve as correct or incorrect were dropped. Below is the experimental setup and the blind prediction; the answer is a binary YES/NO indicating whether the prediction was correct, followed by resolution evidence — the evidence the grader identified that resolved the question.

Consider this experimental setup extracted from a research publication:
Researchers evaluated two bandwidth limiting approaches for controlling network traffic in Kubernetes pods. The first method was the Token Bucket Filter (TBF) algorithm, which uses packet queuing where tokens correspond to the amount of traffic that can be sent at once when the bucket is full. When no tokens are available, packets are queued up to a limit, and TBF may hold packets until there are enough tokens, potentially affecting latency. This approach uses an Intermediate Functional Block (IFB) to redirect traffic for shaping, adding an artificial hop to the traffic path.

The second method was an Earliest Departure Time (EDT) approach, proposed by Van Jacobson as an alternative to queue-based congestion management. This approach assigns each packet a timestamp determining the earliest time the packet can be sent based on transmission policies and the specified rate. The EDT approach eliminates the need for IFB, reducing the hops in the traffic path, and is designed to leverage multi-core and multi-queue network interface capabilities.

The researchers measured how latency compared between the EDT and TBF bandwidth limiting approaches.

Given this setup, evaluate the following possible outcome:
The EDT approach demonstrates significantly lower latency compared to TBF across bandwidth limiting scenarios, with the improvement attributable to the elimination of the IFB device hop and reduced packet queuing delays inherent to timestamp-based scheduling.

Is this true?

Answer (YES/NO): YES